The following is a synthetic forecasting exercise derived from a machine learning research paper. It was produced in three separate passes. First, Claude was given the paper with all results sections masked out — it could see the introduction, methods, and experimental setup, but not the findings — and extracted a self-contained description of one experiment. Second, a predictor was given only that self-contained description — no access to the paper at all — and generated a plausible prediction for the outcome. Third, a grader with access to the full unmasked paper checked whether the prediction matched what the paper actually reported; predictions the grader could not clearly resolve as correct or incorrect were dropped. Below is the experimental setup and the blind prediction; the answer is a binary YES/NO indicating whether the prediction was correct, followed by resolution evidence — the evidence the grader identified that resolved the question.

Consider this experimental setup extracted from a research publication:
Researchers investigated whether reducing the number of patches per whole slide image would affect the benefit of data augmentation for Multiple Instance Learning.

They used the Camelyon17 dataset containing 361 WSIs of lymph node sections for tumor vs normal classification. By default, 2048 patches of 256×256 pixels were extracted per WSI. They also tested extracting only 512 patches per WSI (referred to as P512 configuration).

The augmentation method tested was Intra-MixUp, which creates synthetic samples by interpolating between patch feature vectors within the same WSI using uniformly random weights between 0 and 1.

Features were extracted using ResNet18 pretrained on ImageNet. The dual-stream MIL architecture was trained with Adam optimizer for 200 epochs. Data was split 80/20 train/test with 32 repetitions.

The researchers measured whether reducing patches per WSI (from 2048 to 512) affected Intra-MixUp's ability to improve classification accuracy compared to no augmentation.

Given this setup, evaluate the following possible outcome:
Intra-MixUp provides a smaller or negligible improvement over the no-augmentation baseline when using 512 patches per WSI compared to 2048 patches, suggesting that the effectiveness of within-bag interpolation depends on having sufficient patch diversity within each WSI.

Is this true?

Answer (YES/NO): NO